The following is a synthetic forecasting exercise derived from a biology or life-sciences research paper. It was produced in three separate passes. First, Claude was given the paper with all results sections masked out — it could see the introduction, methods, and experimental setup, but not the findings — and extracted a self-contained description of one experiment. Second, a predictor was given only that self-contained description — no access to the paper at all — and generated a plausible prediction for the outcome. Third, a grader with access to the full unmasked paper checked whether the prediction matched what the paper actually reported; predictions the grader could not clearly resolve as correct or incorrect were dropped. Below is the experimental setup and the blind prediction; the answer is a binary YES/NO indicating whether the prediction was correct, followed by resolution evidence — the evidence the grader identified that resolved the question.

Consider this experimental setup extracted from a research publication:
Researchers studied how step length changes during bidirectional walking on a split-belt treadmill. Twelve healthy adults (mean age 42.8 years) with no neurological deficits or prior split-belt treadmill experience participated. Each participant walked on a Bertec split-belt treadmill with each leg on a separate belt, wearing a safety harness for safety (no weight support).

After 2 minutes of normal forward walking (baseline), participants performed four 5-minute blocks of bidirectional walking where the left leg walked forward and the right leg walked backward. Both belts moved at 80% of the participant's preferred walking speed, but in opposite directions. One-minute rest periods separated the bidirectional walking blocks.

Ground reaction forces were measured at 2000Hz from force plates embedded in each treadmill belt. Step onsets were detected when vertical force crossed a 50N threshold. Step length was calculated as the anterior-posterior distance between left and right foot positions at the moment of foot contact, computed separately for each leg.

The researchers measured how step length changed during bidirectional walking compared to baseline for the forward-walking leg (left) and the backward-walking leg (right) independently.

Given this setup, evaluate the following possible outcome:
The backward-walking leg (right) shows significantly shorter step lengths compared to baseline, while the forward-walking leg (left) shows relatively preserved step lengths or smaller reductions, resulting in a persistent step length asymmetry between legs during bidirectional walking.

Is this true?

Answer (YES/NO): NO